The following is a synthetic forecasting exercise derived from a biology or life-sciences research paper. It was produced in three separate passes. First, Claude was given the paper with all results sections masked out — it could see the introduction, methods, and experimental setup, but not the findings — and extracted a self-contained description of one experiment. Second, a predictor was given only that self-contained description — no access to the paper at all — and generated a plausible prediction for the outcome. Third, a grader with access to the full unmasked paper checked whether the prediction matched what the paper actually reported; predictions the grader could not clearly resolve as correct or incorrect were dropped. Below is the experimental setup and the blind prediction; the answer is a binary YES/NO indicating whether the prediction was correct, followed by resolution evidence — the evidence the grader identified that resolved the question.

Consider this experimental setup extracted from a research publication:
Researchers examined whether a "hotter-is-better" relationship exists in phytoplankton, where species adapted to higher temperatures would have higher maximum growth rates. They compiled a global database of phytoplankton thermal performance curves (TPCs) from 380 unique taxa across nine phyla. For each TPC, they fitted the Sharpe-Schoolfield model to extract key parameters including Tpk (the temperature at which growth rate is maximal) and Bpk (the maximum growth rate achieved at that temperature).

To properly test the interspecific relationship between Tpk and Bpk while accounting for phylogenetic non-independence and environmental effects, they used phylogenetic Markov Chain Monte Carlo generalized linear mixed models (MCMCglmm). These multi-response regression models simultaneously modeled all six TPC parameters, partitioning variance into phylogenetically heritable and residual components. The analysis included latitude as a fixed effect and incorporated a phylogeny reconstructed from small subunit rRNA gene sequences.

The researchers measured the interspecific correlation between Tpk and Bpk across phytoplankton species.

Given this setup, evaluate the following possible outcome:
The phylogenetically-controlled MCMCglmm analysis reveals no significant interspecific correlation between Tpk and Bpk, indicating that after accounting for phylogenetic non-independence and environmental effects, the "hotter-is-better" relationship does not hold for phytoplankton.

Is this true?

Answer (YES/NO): NO